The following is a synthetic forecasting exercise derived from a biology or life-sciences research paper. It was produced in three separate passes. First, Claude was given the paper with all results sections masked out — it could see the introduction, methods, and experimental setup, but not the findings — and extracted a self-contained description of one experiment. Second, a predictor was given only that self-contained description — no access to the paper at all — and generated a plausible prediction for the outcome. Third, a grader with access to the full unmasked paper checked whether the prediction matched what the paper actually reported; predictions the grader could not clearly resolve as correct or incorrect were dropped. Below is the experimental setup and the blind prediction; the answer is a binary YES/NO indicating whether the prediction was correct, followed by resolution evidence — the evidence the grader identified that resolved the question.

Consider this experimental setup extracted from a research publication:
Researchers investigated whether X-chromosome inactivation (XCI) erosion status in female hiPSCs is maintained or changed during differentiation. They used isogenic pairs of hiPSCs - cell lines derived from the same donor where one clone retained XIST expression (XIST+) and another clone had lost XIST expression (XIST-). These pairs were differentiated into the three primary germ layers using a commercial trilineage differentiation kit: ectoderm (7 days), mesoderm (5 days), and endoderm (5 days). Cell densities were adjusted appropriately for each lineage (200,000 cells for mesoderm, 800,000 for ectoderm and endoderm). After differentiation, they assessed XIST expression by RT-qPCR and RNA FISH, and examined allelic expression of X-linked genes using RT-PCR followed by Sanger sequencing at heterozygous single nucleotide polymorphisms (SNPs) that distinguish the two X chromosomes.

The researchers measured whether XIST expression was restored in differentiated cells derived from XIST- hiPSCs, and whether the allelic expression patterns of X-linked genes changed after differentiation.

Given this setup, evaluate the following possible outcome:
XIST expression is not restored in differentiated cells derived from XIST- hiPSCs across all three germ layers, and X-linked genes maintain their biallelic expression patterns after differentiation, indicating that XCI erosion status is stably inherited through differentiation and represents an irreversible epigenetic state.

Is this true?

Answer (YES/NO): YES